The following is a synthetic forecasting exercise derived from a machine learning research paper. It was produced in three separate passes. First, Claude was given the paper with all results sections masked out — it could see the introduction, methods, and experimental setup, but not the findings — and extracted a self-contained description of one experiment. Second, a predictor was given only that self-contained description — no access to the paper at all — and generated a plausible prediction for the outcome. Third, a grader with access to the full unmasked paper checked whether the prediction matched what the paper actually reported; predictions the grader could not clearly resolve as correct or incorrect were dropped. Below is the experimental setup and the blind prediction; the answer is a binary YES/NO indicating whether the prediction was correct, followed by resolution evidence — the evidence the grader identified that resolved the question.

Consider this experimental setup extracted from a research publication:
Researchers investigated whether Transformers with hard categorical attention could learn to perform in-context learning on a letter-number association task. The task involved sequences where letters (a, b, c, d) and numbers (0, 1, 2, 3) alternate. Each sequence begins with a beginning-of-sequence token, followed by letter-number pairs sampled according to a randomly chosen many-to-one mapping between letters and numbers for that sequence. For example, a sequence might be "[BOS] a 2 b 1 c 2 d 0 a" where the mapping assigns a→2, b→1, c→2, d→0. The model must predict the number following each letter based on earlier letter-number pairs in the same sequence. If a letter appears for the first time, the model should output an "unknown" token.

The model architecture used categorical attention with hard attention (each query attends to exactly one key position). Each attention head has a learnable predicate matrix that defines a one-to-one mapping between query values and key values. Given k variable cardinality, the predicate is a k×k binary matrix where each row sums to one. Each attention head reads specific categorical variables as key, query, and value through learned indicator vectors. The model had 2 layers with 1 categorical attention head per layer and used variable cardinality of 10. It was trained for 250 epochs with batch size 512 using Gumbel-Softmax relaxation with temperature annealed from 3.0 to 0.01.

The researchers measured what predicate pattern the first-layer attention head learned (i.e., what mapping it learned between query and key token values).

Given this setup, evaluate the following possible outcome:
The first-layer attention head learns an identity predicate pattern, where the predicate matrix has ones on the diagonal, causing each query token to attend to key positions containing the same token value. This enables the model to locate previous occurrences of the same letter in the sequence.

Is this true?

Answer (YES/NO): NO